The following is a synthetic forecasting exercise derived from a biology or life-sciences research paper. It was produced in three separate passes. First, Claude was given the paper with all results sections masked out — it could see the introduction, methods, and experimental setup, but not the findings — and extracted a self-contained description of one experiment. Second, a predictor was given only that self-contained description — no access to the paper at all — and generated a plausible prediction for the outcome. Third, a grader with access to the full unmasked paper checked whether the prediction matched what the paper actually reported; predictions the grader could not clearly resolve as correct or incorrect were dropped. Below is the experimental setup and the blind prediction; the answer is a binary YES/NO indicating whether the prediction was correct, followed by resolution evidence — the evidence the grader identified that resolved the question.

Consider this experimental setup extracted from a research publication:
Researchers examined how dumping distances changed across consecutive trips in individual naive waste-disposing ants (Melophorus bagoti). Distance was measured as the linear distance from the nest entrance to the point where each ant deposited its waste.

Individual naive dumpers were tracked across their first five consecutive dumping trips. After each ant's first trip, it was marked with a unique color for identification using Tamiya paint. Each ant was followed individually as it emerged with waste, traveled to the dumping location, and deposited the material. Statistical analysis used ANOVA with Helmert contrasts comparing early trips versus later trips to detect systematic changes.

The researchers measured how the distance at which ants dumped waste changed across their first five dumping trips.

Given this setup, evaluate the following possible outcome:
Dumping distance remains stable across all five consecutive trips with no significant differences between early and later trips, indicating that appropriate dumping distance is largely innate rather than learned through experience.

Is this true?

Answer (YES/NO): NO